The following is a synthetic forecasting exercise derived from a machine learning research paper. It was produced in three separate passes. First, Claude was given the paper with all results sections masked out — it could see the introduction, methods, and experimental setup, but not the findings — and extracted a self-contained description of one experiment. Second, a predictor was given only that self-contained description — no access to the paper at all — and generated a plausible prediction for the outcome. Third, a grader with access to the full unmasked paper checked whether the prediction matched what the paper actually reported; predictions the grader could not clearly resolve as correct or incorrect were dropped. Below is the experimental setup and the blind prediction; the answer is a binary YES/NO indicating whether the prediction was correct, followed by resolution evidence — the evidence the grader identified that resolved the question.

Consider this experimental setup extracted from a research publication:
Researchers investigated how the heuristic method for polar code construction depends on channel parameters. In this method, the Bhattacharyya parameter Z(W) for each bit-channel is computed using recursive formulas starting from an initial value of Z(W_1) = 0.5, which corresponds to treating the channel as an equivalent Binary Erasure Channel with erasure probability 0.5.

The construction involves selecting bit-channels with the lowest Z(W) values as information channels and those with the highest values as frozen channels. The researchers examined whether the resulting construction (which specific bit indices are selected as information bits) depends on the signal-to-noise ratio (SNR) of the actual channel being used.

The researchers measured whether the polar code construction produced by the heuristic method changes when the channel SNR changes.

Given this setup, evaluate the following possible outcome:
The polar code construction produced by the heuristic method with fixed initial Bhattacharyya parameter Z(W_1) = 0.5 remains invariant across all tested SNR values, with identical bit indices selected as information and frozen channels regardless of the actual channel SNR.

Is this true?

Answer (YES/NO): YES